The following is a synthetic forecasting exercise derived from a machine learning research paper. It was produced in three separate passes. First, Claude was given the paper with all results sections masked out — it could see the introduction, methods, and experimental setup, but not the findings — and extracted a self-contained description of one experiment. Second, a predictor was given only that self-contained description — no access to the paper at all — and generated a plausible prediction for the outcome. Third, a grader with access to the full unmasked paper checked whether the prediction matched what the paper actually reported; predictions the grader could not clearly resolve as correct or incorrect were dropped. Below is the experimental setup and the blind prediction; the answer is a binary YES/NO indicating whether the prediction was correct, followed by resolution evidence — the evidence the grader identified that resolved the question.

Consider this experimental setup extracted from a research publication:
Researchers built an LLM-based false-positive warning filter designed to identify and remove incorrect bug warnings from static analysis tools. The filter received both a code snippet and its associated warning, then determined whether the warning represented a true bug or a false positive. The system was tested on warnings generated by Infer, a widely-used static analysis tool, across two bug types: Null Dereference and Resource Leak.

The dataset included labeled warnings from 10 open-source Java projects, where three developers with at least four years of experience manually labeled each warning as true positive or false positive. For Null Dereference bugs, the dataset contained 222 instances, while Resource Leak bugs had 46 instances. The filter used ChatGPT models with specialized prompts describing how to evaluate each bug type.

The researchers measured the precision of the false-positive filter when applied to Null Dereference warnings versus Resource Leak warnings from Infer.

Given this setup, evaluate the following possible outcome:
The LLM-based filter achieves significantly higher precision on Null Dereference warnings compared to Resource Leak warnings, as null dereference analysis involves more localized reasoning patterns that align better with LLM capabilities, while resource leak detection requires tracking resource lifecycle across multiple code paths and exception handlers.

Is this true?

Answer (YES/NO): YES